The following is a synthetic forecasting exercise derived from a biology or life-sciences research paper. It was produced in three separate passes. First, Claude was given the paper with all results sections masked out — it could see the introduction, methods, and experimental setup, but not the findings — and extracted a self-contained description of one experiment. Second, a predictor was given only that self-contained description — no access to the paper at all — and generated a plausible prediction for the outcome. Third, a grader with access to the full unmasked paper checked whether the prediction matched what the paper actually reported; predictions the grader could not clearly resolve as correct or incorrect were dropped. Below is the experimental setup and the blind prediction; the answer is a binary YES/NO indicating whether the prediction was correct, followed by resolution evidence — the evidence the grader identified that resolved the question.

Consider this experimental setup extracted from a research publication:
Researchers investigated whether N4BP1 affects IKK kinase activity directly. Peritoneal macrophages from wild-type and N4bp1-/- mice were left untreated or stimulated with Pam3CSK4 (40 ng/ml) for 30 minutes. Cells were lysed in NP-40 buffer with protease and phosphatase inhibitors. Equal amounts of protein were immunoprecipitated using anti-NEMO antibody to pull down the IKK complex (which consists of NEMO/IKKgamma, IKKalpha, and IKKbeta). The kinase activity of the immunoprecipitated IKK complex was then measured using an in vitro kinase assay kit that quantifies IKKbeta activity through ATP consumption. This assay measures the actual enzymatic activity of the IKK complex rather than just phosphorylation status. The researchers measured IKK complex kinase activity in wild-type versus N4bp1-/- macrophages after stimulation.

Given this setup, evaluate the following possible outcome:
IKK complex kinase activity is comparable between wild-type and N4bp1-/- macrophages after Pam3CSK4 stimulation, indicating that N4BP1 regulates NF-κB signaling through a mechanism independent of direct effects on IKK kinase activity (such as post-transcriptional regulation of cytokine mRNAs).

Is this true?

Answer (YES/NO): NO